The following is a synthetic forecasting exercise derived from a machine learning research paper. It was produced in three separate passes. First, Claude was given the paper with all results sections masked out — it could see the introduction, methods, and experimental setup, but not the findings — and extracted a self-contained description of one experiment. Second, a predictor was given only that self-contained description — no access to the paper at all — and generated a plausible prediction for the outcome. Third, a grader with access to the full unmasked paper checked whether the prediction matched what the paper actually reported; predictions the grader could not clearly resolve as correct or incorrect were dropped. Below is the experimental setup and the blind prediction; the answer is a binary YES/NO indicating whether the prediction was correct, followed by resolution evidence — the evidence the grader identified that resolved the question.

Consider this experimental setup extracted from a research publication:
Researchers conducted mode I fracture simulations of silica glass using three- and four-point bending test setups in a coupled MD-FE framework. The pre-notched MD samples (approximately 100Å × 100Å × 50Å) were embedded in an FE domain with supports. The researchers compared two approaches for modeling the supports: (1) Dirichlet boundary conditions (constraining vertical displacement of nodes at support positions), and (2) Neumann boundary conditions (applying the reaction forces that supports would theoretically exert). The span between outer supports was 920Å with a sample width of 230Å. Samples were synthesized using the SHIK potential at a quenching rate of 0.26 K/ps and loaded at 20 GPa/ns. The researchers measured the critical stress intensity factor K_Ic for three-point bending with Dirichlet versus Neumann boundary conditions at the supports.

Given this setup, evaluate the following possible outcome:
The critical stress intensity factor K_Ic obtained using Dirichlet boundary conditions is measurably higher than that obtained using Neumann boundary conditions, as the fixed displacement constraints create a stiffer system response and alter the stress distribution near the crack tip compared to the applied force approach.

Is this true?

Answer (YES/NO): YES